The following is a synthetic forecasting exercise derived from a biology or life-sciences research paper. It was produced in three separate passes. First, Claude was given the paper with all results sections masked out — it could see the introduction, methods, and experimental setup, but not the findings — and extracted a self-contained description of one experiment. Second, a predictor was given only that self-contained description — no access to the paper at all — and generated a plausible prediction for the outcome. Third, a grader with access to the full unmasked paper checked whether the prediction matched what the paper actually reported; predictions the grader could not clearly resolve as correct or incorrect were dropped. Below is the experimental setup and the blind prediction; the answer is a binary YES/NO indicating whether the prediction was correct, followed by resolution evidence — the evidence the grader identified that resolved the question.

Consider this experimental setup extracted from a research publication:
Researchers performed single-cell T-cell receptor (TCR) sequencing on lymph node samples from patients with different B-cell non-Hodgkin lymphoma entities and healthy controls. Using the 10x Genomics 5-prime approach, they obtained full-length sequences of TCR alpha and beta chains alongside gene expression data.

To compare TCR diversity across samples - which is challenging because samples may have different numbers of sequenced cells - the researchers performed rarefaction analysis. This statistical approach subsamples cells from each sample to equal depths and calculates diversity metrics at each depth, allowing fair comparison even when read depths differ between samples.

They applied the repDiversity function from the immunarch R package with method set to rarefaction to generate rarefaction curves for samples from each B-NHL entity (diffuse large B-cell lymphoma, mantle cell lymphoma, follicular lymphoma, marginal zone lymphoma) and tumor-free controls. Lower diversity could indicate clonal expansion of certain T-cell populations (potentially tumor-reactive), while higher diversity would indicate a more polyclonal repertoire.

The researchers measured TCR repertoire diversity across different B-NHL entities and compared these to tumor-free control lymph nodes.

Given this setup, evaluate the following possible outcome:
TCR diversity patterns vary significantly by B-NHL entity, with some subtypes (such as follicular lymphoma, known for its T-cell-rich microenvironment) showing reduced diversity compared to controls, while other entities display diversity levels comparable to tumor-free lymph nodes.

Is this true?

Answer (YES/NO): YES